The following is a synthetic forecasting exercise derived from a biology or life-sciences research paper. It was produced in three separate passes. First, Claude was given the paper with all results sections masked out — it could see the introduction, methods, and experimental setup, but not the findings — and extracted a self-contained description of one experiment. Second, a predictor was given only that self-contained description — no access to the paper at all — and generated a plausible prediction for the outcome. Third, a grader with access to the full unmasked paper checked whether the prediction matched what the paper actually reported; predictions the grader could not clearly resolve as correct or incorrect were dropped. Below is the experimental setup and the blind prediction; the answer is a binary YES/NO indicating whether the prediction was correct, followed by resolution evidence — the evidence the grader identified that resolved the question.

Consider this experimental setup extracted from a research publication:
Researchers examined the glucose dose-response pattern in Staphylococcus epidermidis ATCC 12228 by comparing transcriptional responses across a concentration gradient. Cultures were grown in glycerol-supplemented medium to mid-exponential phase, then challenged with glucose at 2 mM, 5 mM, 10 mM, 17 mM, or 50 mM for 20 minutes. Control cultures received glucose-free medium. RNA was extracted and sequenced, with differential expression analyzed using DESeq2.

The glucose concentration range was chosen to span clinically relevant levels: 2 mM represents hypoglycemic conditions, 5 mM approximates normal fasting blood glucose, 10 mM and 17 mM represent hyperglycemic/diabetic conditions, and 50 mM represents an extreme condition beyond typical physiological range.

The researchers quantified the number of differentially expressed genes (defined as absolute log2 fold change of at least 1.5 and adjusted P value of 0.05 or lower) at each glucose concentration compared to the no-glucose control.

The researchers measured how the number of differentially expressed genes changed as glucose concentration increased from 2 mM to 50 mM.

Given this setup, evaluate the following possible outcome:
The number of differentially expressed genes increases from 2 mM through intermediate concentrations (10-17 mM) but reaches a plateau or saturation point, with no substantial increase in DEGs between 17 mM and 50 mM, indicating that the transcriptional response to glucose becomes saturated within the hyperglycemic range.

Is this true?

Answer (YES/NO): NO